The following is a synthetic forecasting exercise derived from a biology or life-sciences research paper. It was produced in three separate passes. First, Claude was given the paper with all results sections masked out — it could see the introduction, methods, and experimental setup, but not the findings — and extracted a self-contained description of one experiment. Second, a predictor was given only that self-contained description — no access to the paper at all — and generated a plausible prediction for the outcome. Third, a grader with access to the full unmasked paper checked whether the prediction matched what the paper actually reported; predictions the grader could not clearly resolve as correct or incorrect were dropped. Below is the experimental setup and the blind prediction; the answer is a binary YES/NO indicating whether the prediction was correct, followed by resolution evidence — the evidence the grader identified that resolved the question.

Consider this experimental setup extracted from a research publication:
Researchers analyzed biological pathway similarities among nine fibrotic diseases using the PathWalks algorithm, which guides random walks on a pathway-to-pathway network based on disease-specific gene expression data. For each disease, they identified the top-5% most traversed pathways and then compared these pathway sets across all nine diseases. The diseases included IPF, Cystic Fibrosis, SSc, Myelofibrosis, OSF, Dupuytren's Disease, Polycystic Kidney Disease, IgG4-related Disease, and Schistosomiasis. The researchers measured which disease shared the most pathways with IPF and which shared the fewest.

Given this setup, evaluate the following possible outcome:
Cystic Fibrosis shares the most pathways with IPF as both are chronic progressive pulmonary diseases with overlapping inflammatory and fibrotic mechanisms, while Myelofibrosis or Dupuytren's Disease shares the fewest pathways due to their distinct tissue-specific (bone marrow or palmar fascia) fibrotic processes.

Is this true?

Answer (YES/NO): NO